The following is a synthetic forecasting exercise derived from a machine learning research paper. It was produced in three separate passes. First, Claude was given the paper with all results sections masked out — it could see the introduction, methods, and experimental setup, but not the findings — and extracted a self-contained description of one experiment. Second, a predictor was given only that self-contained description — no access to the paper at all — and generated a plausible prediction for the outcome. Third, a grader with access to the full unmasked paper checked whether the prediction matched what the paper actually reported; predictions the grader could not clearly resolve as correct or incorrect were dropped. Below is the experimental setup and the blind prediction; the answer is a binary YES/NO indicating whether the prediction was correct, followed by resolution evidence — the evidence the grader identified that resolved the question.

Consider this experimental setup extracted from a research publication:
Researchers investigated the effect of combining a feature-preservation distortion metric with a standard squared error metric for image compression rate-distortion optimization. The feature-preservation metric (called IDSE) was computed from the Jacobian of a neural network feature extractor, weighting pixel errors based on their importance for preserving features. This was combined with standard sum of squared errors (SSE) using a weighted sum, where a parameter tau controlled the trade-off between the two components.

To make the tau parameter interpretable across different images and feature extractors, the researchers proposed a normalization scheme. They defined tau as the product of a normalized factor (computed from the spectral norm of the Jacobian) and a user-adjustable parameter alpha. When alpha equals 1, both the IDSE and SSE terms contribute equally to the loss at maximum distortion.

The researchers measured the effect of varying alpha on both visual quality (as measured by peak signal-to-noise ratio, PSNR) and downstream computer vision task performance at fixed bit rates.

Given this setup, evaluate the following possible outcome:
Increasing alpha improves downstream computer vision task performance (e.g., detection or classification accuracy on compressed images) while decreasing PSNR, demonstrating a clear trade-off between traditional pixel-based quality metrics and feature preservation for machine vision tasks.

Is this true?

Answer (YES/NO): NO